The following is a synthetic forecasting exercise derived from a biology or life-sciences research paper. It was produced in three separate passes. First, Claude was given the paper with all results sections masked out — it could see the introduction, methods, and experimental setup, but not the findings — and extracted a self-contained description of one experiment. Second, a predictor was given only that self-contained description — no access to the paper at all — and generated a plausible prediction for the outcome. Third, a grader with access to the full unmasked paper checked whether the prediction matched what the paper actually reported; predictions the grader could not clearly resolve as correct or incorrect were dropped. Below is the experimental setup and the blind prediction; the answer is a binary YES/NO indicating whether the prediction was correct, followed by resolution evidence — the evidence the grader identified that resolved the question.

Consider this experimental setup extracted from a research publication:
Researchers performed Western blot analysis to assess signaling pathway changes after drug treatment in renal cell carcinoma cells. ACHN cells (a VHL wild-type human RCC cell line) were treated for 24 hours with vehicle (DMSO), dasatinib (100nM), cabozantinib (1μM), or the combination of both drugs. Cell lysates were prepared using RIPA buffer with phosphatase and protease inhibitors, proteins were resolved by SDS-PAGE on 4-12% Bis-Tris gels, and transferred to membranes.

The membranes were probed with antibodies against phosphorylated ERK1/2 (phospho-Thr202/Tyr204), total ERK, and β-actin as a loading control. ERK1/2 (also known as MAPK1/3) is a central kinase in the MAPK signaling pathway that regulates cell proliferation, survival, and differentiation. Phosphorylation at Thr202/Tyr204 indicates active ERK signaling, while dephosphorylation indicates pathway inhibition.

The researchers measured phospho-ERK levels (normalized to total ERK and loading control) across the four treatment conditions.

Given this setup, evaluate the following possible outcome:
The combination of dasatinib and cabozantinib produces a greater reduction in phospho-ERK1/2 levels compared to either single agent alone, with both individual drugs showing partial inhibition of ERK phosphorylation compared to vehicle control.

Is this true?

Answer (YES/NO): NO